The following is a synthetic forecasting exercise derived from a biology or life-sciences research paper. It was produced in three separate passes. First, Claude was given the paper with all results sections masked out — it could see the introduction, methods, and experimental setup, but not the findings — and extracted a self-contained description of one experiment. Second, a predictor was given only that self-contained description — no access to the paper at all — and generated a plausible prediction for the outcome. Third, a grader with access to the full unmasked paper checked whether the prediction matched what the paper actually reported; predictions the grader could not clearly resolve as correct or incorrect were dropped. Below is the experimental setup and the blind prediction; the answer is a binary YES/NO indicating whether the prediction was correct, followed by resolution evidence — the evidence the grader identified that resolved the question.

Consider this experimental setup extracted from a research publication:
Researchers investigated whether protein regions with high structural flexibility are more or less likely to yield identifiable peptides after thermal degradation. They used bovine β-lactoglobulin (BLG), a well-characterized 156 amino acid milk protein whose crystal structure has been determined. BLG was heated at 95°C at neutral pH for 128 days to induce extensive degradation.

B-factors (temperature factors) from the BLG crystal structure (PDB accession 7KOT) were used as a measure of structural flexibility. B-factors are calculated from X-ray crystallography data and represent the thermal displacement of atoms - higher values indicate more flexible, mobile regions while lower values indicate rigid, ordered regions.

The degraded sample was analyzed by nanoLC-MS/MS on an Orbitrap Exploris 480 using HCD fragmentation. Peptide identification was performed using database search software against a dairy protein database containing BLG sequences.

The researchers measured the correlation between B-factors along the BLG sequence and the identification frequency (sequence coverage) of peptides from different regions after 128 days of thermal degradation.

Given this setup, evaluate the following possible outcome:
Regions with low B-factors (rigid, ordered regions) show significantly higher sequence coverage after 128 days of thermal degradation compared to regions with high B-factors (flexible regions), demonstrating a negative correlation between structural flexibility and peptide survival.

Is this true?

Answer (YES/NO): NO